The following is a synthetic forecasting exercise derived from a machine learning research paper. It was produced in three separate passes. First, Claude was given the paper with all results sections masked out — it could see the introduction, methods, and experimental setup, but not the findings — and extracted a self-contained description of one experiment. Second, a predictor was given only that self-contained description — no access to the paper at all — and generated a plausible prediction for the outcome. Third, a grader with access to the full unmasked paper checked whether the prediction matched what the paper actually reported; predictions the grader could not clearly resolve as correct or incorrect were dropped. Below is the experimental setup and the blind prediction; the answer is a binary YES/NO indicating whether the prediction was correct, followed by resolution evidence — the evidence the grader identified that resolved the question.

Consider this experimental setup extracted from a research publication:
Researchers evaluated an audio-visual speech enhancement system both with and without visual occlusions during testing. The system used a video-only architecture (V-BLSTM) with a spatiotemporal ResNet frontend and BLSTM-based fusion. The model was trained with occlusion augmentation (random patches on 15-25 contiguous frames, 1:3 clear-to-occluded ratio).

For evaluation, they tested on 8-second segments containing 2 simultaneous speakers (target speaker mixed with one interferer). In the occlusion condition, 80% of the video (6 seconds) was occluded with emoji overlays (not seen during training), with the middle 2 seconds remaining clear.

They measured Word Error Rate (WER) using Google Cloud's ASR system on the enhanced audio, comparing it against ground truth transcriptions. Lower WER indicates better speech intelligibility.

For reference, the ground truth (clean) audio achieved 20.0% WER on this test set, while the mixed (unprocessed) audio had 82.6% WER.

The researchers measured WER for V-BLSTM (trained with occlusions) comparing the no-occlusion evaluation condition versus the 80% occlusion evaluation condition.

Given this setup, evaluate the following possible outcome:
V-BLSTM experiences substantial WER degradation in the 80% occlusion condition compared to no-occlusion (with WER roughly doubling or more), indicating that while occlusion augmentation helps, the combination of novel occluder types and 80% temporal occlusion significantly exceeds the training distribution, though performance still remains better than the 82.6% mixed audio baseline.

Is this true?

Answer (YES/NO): NO